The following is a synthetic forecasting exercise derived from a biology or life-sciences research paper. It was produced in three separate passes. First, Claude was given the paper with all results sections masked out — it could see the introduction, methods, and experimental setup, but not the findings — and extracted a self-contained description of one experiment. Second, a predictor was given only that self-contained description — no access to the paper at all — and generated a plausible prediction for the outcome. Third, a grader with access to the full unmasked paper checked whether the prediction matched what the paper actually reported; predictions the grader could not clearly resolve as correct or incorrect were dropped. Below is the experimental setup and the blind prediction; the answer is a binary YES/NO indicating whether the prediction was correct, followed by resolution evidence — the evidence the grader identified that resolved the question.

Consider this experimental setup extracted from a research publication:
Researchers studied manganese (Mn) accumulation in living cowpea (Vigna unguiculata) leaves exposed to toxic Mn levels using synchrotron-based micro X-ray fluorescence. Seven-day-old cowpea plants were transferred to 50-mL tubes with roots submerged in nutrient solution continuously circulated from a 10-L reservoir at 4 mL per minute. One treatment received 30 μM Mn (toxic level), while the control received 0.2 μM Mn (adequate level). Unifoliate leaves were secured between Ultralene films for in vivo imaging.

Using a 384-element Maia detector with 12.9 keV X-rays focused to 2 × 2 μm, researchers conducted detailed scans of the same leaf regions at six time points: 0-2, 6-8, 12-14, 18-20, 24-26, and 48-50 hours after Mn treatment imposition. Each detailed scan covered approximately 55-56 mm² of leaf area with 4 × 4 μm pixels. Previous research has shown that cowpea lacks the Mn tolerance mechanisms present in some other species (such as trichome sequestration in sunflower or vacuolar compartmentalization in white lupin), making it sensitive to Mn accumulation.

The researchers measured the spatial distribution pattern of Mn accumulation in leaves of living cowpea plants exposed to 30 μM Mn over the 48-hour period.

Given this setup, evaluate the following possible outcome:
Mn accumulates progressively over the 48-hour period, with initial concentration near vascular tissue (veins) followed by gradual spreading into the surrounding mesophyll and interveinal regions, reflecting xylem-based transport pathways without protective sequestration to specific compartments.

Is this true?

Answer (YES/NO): NO